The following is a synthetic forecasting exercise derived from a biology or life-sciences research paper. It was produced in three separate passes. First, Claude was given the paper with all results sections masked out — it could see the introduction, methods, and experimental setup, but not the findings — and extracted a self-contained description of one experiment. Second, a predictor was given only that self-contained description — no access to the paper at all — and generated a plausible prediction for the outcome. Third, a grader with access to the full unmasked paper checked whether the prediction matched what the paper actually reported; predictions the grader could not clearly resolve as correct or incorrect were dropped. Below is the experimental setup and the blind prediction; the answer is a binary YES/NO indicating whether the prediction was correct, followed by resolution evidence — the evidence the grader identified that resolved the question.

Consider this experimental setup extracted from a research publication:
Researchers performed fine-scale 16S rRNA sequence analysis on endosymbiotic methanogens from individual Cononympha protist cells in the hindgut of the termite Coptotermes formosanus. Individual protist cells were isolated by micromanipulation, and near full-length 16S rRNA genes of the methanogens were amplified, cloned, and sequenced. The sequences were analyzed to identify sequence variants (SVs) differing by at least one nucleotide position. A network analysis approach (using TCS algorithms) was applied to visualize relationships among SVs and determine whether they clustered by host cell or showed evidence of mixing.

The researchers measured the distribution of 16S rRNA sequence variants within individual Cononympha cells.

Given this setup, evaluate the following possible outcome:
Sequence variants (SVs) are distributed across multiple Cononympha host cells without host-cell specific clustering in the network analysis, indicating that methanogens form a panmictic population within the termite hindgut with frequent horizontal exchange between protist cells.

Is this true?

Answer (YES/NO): YES